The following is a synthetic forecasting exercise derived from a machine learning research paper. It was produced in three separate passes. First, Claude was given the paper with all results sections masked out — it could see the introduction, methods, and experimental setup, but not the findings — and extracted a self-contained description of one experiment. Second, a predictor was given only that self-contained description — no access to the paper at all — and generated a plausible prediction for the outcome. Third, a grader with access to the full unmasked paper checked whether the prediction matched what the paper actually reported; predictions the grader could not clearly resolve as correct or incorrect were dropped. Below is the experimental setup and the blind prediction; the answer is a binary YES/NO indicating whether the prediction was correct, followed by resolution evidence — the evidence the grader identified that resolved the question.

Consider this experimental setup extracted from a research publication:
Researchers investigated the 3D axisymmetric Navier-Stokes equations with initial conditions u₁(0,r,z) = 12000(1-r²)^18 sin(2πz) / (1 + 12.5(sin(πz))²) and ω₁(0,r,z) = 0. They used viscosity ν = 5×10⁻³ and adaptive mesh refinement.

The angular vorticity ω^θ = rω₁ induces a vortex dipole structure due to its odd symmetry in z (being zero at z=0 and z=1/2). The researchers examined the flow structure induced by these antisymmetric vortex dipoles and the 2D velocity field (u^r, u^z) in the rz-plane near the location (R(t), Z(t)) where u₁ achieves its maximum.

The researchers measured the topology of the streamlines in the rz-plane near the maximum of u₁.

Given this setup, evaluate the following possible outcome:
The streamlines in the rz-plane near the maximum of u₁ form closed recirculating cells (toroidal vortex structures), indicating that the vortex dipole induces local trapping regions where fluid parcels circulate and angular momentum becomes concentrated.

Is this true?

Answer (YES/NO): YES